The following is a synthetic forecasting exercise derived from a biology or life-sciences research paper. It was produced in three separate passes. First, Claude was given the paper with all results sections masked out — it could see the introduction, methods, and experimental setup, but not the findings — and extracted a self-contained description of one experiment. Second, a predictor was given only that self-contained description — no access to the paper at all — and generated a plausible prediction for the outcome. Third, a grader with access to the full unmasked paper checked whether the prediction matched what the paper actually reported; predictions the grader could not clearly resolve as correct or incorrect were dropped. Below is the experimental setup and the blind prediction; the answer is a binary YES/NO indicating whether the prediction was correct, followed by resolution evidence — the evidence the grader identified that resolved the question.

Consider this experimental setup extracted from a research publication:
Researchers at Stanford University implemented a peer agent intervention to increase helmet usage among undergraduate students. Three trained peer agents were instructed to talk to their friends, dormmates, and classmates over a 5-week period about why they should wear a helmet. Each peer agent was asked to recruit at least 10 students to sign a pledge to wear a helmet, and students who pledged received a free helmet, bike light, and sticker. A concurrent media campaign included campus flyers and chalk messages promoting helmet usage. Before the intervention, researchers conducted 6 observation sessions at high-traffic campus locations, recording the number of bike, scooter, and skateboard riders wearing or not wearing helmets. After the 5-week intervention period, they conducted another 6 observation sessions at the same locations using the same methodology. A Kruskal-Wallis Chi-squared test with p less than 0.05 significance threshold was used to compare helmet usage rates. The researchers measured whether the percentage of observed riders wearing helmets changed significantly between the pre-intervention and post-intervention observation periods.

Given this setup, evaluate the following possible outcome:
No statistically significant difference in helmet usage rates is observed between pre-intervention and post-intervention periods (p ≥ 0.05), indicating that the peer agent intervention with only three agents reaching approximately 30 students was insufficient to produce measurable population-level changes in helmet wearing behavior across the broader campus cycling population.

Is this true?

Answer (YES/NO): NO